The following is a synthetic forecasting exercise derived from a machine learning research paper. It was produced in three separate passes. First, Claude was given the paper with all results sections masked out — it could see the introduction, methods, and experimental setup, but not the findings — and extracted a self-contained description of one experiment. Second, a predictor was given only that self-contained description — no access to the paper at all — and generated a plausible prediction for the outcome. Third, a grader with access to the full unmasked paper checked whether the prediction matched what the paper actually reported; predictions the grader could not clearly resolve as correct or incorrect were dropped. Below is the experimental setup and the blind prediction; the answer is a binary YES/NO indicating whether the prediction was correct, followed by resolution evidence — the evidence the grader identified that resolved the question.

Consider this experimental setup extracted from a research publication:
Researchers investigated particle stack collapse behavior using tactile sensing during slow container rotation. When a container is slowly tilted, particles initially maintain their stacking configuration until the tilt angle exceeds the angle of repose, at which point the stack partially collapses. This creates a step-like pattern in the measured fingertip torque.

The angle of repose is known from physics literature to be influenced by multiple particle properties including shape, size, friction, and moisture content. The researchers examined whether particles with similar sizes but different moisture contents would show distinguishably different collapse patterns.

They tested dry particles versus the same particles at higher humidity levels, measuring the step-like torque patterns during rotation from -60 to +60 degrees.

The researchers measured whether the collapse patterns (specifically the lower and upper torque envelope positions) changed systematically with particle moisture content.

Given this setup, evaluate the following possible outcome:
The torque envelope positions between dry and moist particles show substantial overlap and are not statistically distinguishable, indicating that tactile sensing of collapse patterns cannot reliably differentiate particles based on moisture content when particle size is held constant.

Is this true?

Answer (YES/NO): NO